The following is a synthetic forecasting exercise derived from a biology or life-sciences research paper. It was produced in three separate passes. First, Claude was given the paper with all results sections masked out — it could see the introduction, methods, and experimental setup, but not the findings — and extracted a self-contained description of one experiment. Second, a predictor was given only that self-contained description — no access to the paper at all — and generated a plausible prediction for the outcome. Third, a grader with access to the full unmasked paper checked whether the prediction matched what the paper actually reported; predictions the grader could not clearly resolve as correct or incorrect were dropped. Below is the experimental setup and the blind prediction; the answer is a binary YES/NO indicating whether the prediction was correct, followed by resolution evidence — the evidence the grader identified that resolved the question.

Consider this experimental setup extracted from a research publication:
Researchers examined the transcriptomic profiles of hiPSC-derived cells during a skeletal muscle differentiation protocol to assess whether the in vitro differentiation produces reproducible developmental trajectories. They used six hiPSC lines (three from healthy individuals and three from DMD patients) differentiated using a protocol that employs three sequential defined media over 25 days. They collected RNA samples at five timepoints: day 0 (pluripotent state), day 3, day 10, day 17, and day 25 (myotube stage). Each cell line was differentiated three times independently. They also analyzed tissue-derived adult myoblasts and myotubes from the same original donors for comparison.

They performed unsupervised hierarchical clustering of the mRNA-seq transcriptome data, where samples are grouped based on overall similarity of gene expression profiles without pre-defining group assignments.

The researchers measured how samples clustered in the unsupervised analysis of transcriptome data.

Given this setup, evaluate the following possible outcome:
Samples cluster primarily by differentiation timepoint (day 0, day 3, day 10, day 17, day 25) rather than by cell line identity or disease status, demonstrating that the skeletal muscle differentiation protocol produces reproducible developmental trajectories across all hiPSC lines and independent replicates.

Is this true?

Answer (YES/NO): YES